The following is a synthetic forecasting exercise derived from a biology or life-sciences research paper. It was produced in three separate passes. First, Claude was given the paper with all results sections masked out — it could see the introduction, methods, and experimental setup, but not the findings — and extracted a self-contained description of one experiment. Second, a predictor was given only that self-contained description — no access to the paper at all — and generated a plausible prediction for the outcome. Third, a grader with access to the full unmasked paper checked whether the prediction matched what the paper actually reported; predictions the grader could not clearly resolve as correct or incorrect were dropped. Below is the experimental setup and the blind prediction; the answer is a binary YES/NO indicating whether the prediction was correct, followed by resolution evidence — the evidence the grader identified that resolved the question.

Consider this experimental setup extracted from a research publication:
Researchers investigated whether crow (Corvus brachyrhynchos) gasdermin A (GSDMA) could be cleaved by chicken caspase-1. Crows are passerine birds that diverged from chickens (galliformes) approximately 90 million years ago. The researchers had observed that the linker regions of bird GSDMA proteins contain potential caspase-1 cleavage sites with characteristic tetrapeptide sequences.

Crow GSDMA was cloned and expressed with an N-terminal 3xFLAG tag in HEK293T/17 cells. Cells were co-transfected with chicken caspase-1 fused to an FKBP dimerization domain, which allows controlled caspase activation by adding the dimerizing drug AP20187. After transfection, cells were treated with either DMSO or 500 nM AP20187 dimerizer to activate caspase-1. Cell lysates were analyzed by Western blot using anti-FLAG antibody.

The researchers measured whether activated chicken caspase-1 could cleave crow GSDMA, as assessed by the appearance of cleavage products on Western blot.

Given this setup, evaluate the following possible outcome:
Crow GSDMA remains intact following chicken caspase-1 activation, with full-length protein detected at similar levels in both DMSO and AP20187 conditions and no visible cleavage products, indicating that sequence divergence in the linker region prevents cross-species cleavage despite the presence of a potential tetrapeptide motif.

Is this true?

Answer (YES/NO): NO